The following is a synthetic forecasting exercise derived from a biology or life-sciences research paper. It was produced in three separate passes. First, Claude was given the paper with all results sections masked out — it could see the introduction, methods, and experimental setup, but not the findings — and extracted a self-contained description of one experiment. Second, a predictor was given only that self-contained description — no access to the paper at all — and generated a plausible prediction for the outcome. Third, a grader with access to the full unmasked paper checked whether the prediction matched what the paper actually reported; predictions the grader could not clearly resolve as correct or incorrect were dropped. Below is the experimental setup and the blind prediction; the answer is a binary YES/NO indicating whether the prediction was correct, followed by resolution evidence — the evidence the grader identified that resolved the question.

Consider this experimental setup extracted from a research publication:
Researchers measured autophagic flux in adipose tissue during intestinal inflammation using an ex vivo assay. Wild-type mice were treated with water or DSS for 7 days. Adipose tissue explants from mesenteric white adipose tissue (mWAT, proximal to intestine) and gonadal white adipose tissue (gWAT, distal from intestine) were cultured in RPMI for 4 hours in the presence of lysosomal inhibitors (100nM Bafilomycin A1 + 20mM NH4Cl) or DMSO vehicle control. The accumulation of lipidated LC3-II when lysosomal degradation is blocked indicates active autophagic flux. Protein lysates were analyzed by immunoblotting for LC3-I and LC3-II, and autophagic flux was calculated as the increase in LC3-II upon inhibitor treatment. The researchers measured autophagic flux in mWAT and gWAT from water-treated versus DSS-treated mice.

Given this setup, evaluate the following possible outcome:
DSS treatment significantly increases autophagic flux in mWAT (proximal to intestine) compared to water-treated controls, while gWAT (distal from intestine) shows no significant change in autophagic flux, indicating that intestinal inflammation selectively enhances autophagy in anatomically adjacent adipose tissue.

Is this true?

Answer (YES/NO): NO